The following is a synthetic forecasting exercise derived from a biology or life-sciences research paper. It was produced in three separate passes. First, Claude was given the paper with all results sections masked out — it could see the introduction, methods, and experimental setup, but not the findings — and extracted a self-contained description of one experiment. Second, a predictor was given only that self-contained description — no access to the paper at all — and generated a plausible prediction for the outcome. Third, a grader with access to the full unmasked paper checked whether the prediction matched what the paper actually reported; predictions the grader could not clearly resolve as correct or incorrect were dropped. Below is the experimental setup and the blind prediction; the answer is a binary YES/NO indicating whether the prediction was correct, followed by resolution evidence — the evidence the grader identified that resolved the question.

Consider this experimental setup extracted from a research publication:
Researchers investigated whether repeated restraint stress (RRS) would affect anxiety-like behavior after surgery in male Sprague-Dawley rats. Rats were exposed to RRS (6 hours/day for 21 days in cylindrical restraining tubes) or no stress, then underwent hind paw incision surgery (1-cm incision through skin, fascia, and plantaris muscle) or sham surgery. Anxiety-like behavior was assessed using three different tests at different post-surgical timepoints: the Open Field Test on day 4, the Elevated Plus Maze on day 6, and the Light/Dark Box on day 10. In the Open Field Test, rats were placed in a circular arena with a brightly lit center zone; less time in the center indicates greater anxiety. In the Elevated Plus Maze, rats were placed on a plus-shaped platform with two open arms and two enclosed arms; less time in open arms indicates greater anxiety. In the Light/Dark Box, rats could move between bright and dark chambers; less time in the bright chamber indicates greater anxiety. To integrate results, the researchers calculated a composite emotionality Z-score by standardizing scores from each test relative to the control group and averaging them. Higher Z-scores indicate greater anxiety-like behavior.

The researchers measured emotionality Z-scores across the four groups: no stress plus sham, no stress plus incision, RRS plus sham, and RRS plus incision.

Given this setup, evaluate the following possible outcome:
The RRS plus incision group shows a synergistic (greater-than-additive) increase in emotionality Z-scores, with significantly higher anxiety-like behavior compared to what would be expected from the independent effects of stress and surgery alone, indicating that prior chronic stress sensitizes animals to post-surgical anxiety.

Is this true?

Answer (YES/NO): NO